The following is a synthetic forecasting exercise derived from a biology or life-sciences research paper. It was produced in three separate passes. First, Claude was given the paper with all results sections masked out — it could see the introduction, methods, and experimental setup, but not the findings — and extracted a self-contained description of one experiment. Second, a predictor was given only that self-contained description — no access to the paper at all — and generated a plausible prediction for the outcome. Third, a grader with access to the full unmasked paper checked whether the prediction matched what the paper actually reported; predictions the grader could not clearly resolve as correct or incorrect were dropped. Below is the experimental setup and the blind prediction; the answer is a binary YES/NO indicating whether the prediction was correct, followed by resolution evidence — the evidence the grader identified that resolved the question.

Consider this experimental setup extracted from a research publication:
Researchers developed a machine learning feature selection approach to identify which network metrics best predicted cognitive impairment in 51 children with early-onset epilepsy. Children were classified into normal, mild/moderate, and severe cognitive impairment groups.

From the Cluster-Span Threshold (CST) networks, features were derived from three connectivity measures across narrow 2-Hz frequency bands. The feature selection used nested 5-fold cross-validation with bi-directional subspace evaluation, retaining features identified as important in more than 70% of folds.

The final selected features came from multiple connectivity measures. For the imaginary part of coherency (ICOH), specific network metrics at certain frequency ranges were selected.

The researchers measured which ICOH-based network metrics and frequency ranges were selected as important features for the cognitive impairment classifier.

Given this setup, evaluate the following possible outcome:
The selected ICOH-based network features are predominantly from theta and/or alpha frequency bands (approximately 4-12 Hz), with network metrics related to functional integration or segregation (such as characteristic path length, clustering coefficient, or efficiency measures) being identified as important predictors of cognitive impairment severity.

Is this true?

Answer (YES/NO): NO